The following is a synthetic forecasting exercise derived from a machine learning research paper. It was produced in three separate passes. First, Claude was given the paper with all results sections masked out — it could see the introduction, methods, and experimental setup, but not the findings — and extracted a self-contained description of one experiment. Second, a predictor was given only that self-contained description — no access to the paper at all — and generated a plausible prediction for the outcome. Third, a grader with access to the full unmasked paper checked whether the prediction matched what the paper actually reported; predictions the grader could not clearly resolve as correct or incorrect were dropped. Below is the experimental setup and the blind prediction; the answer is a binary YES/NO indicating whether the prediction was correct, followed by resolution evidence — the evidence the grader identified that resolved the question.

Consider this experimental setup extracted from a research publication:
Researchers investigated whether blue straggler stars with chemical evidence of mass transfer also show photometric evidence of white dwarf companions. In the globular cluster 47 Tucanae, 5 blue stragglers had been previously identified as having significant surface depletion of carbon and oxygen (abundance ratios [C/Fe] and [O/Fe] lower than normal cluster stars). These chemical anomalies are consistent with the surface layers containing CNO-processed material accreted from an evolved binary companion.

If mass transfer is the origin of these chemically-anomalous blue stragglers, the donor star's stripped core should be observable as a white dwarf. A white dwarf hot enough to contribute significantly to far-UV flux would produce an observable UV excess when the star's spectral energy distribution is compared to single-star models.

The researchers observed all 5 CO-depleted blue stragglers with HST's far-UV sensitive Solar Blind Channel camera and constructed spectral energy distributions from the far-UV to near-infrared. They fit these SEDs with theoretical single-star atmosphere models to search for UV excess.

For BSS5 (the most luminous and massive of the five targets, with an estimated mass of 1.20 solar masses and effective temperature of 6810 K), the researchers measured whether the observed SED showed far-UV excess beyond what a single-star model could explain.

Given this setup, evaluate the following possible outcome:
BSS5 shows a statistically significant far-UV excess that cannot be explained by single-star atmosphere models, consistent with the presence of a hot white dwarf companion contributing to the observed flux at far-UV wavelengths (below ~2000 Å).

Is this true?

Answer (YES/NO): NO